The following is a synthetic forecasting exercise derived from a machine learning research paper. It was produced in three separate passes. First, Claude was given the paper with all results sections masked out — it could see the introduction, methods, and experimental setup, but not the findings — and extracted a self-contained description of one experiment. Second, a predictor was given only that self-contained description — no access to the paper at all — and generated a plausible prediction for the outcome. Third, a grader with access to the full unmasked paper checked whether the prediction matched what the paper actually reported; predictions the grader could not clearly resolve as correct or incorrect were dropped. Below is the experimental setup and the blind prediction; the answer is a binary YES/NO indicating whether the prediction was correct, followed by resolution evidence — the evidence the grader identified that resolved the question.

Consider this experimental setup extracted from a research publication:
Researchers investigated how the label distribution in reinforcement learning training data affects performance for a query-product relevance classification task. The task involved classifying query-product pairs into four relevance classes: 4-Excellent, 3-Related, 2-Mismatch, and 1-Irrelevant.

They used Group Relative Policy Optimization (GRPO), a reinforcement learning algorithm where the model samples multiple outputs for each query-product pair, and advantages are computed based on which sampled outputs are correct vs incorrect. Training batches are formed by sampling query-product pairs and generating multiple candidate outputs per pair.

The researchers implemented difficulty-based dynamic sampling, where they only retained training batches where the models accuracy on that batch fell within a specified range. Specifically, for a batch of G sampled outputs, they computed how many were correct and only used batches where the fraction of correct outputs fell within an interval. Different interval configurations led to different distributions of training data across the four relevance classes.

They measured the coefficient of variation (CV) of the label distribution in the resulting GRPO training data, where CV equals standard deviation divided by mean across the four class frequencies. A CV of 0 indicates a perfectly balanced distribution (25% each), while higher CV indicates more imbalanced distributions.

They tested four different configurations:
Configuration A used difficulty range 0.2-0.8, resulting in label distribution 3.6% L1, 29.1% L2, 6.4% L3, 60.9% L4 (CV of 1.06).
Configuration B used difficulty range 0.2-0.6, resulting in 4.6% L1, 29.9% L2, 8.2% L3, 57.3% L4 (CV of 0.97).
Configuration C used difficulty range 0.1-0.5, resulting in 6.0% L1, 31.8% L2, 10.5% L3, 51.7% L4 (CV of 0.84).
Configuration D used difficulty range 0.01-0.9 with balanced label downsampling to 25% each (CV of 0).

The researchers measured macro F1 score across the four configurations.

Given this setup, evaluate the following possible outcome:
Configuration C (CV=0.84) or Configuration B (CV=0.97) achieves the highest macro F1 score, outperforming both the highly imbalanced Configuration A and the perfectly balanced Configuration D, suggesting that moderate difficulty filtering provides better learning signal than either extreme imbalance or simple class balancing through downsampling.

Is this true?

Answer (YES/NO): NO